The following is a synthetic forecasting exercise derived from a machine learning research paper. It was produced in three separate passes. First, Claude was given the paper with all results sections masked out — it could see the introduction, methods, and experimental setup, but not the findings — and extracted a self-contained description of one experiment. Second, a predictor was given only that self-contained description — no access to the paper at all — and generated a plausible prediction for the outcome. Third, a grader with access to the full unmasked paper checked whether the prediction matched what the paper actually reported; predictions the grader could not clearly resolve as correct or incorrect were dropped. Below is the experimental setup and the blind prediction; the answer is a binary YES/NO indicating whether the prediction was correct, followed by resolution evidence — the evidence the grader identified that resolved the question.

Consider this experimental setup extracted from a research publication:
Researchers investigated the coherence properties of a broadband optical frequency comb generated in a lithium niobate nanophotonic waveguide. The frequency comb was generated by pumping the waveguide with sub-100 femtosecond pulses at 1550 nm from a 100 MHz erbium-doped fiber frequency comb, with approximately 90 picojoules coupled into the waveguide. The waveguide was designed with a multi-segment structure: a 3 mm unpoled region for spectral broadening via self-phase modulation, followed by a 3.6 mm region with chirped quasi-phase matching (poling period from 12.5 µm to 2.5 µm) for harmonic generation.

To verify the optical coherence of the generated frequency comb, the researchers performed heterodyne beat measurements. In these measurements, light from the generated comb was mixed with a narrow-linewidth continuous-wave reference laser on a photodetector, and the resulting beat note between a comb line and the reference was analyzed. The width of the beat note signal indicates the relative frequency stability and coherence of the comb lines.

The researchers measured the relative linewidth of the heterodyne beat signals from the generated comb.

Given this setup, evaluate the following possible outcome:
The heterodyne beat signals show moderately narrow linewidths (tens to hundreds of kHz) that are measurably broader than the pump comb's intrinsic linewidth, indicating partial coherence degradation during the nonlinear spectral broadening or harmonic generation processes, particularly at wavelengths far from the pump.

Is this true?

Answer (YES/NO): NO